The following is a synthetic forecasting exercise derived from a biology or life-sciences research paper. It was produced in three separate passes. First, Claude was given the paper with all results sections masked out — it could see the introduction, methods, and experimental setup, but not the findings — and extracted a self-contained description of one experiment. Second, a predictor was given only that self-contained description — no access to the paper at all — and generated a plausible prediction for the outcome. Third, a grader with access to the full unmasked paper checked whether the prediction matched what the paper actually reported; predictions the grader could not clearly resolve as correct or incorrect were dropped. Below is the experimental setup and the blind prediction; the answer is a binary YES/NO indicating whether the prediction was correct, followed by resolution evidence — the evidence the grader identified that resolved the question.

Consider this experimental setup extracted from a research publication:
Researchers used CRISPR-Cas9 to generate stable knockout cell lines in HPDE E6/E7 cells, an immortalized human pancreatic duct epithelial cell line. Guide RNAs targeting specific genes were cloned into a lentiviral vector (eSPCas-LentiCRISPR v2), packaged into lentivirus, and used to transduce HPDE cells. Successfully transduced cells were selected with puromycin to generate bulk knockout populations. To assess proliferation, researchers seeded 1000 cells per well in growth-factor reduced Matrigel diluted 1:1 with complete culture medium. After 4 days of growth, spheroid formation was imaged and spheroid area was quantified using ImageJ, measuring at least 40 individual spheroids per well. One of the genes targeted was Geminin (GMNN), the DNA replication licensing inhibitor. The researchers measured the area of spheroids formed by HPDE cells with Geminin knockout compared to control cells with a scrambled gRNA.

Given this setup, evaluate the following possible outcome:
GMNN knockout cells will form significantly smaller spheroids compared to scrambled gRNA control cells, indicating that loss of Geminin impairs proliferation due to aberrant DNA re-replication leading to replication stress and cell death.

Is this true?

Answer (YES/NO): NO